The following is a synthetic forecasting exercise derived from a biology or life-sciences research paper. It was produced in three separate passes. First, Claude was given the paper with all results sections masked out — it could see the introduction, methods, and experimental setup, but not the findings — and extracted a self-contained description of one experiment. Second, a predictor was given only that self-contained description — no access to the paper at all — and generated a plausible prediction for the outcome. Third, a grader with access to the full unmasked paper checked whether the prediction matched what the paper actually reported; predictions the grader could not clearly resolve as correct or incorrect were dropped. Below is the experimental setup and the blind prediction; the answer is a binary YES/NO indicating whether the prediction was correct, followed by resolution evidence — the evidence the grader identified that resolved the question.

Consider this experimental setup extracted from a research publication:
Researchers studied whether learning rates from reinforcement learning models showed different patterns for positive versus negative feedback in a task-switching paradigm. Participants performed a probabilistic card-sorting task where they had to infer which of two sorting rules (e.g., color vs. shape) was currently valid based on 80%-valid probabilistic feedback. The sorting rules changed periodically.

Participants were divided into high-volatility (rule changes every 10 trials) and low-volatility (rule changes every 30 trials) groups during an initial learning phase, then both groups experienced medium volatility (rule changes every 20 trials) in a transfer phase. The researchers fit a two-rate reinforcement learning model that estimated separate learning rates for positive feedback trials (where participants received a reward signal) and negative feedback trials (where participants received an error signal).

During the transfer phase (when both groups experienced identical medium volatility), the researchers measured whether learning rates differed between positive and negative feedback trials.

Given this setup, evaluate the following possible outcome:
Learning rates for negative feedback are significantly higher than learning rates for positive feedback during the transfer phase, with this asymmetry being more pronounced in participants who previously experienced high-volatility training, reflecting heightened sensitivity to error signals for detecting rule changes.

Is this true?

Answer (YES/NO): NO